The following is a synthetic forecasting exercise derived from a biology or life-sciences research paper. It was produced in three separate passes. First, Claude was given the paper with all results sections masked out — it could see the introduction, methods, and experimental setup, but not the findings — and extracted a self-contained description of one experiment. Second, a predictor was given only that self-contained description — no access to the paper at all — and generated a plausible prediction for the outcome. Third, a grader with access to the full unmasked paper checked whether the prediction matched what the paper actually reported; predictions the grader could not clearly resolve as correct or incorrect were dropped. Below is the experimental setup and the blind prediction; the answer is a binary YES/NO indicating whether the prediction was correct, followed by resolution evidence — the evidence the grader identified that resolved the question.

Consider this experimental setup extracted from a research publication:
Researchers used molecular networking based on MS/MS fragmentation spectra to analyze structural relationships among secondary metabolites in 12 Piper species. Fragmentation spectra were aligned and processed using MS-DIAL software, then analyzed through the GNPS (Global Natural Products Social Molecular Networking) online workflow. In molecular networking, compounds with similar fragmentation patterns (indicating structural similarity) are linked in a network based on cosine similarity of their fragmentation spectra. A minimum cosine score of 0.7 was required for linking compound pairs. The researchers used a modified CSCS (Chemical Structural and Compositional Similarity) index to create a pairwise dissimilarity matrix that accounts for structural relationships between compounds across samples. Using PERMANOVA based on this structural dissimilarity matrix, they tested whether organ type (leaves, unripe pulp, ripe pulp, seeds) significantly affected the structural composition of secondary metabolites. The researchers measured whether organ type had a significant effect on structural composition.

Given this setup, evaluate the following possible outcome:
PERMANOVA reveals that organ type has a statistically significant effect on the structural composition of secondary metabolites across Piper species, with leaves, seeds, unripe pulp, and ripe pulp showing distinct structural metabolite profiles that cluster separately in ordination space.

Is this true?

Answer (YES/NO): YES